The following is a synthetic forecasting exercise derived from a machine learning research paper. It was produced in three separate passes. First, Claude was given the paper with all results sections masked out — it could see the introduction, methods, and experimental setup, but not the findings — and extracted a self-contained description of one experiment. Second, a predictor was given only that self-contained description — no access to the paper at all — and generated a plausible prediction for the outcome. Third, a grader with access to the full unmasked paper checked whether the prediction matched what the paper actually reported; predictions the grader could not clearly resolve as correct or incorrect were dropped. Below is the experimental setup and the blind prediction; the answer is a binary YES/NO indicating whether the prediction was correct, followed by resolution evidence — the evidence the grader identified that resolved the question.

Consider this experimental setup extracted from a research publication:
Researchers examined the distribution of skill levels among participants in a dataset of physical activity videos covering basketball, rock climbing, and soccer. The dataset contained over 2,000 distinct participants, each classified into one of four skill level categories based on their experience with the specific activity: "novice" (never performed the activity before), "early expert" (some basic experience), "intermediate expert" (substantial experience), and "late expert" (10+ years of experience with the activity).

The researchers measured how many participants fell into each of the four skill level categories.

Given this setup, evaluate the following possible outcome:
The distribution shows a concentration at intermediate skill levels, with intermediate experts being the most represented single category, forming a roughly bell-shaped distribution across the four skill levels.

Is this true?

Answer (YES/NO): NO